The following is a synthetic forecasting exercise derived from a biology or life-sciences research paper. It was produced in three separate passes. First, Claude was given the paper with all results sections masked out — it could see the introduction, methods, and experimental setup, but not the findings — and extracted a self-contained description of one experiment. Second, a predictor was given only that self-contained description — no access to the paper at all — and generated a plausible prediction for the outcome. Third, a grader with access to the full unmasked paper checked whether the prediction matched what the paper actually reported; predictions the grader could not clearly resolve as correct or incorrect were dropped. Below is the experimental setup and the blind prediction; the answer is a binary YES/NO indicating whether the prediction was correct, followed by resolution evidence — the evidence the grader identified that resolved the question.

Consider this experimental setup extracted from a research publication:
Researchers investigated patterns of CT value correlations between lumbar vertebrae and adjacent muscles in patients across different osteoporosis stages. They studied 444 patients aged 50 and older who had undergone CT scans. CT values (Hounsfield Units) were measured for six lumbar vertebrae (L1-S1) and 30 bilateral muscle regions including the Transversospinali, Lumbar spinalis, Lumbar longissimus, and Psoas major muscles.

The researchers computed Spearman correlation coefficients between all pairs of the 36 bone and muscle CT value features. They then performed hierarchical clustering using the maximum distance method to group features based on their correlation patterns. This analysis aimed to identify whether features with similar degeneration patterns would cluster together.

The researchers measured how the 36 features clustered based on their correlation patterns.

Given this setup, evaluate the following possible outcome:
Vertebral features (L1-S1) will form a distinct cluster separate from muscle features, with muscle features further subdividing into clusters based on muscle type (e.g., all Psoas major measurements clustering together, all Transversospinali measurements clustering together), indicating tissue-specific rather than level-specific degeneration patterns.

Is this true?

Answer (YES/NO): YES